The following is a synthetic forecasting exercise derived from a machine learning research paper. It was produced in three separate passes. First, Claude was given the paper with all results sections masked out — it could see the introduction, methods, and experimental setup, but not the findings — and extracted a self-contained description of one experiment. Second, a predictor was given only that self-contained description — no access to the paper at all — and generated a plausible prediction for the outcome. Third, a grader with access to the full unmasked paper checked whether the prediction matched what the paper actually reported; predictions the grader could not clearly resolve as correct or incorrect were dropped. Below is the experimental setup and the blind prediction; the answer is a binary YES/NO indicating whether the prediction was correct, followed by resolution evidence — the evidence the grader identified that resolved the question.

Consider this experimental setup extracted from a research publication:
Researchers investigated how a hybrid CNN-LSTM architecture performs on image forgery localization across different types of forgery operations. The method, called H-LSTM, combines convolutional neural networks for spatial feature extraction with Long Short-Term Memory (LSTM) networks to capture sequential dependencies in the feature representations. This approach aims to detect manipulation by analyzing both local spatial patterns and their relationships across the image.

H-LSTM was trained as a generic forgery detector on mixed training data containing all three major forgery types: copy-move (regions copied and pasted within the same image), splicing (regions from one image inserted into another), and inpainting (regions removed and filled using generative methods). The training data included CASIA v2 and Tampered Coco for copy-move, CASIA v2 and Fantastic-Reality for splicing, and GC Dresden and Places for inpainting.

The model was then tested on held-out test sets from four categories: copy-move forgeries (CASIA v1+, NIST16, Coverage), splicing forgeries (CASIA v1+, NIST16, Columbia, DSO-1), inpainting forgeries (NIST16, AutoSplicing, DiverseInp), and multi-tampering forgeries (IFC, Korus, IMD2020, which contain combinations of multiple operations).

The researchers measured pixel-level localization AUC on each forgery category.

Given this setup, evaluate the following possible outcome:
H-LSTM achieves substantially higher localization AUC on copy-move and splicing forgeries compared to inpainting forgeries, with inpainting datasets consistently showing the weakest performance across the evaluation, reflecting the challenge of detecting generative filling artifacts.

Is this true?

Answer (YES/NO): NO